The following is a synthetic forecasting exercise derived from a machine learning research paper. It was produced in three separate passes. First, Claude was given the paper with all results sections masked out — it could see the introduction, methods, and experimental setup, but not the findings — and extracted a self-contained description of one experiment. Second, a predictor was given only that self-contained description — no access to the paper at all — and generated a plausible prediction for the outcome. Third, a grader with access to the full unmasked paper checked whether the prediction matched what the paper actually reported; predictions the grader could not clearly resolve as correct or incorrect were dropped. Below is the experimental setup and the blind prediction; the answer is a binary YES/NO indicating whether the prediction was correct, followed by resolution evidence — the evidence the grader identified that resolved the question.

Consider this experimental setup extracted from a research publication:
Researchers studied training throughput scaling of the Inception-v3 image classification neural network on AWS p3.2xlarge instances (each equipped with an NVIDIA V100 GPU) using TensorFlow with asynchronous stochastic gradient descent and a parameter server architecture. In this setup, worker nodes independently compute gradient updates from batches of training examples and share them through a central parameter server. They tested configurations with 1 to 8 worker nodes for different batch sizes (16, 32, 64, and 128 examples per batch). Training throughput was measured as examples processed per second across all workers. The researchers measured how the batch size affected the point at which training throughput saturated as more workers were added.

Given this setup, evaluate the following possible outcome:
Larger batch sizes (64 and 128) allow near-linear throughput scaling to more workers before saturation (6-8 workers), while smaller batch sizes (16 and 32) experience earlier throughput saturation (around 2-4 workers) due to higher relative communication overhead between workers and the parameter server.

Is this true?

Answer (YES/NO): NO